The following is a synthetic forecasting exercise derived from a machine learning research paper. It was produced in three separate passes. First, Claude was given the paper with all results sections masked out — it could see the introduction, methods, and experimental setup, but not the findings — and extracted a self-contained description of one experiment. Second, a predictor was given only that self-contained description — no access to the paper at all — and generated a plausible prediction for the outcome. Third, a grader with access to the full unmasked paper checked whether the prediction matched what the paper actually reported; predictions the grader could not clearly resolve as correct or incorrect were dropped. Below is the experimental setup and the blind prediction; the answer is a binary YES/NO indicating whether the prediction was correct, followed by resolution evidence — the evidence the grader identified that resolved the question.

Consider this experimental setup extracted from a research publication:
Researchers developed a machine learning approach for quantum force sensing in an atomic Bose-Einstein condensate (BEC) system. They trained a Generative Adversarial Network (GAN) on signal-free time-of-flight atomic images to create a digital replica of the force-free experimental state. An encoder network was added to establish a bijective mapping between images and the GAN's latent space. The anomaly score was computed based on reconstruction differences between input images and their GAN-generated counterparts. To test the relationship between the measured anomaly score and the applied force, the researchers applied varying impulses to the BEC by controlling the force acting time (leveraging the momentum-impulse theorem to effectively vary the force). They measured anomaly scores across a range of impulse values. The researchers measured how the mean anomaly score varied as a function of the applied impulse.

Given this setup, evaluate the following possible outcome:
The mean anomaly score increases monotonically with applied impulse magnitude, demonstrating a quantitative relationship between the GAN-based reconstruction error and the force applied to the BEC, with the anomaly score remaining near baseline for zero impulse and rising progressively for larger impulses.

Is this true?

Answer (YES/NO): YES